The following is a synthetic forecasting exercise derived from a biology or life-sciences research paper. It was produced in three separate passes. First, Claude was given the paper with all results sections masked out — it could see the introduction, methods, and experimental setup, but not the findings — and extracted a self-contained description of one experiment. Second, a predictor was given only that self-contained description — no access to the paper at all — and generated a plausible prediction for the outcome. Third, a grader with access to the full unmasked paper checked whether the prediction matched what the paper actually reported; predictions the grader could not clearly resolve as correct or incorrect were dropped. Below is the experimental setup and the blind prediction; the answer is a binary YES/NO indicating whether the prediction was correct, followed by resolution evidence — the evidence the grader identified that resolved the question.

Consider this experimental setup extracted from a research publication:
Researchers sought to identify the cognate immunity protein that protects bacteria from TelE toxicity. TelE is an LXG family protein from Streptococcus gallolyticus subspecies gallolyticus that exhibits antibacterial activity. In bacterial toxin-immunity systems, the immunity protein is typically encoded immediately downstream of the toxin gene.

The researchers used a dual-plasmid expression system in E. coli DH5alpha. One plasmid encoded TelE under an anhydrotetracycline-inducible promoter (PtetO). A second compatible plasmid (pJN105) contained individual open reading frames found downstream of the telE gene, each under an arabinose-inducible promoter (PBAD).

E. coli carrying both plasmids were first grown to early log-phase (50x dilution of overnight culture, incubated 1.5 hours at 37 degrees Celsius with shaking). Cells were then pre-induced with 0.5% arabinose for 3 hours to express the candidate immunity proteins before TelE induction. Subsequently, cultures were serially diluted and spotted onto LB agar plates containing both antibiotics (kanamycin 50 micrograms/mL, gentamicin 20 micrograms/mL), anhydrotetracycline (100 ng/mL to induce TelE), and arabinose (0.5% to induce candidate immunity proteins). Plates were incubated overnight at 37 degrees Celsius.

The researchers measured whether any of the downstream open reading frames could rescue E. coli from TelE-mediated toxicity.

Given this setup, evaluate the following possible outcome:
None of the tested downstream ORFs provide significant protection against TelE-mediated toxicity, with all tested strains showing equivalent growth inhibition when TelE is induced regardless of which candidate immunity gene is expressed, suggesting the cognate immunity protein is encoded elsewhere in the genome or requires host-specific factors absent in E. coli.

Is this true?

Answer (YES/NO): NO